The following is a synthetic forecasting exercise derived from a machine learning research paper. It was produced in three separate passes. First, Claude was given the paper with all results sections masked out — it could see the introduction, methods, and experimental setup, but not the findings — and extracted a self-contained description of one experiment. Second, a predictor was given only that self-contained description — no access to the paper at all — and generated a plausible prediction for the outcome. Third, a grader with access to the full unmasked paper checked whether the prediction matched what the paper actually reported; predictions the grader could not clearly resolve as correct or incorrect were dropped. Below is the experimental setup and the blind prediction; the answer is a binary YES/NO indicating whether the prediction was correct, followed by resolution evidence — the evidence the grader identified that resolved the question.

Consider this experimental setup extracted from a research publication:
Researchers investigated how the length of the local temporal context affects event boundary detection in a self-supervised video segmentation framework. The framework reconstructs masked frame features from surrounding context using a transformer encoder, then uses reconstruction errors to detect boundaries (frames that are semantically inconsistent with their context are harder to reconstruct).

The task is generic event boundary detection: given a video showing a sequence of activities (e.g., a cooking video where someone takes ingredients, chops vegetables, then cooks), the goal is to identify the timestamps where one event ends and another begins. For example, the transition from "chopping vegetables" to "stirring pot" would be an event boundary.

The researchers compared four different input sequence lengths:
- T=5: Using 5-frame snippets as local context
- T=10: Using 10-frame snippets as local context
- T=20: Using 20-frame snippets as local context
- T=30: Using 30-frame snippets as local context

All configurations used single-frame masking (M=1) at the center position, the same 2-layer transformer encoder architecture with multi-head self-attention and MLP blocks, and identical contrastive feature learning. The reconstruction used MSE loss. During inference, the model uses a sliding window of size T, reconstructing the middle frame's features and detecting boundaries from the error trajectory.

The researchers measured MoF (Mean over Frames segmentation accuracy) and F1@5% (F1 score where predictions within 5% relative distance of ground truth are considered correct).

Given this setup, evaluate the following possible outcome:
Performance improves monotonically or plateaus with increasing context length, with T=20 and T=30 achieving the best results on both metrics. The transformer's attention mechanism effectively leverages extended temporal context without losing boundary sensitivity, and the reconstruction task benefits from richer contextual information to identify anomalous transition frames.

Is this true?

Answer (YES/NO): NO